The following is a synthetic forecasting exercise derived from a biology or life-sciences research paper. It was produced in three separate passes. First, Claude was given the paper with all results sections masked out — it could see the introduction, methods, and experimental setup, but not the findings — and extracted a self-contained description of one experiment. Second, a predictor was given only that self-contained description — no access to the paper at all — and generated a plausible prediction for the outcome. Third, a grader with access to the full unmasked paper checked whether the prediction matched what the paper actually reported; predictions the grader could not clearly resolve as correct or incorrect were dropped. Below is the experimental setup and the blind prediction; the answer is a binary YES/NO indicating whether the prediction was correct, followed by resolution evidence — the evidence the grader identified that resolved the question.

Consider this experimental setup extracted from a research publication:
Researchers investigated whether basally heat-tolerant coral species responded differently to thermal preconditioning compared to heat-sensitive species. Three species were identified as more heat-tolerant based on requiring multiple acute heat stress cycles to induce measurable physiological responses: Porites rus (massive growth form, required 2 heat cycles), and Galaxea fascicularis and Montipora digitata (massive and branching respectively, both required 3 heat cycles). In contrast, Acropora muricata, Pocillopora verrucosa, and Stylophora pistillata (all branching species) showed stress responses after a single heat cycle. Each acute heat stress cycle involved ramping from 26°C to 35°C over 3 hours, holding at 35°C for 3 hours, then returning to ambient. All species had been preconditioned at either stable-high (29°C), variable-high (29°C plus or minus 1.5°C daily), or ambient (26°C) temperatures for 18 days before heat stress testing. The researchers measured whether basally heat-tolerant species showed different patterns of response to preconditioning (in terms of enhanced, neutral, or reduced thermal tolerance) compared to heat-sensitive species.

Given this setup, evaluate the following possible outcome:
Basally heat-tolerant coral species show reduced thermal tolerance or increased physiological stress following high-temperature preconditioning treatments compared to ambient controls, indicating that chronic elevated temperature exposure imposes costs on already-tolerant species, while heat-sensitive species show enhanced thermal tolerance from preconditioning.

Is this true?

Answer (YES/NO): NO